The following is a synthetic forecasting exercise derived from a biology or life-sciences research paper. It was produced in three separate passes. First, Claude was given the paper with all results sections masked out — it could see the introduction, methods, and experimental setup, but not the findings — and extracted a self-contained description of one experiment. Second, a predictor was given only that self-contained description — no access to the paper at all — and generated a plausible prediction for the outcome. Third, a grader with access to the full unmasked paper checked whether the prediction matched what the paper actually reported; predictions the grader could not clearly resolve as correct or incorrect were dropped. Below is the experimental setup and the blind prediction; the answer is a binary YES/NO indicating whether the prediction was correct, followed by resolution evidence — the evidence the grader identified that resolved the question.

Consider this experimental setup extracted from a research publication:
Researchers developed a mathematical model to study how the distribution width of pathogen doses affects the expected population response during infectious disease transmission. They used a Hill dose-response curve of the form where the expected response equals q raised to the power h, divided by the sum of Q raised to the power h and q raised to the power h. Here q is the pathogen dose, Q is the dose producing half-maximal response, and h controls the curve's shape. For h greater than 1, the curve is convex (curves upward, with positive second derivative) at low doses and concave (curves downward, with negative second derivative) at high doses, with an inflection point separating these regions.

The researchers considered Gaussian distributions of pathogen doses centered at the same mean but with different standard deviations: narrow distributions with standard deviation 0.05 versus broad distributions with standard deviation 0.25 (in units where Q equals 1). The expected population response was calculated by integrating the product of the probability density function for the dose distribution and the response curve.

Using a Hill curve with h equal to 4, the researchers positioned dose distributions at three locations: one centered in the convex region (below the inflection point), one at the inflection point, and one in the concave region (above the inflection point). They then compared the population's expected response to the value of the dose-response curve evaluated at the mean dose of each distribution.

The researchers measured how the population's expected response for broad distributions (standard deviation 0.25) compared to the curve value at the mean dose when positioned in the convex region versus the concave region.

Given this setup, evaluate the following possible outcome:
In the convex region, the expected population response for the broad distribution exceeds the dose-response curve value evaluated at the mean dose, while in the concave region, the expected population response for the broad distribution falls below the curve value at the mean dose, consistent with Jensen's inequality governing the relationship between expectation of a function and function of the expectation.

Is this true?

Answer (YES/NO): YES